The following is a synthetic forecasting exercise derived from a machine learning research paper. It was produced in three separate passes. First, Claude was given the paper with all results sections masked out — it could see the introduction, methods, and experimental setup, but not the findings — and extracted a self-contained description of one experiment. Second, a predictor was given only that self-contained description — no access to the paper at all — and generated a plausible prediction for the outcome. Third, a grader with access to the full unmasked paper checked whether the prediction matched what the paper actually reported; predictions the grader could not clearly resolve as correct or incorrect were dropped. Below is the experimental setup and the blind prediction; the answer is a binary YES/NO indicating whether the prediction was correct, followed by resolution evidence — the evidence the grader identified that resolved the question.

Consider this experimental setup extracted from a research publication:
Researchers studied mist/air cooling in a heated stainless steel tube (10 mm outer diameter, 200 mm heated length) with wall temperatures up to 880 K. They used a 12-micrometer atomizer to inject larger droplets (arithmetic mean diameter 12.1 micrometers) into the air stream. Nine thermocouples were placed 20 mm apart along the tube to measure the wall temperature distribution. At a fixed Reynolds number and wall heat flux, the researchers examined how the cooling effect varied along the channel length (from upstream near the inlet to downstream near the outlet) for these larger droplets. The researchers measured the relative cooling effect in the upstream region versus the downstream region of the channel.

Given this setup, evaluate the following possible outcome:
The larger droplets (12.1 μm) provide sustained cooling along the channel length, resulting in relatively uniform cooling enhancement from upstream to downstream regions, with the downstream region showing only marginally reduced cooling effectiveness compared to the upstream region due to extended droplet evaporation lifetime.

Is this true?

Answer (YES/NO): NO